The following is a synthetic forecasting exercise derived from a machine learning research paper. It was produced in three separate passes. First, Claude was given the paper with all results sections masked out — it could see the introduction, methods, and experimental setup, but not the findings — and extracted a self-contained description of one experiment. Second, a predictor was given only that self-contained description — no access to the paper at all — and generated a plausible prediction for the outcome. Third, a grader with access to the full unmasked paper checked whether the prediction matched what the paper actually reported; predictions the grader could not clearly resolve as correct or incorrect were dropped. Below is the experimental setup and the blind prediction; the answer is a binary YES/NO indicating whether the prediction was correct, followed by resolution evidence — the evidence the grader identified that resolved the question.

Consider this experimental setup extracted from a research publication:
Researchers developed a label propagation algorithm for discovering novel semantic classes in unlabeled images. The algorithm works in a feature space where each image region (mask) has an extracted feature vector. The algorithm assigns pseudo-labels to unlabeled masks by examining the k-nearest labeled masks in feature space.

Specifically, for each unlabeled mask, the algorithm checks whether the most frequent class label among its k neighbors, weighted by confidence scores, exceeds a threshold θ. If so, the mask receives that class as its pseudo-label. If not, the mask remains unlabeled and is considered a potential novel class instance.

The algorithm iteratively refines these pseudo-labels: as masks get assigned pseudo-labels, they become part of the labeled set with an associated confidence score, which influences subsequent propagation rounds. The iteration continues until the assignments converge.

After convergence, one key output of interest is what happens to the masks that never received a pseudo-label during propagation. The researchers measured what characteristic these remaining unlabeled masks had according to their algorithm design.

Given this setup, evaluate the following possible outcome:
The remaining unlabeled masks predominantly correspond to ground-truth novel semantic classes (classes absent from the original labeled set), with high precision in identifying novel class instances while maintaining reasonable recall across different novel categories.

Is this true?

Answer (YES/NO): YES